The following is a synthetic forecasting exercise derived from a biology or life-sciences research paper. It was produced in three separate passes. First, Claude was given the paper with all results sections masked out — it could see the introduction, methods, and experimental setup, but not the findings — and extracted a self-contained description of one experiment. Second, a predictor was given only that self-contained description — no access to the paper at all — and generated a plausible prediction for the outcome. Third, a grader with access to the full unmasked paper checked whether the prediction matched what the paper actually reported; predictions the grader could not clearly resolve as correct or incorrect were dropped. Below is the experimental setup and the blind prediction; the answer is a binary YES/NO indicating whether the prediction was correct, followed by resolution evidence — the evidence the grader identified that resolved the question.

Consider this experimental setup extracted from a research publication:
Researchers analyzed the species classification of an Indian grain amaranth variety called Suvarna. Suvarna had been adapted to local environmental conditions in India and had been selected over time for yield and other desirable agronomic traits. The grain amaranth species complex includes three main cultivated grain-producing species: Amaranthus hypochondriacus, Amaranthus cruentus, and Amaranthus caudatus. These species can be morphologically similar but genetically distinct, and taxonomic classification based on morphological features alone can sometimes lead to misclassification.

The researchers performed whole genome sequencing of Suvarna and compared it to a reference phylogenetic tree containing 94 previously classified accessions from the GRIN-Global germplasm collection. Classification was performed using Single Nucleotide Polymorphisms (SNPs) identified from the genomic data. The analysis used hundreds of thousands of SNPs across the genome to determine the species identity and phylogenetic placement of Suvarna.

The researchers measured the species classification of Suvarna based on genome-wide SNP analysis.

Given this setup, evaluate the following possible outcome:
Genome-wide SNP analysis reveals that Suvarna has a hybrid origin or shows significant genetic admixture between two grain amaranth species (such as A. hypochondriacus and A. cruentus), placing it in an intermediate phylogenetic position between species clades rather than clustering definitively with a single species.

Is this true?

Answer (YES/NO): NO